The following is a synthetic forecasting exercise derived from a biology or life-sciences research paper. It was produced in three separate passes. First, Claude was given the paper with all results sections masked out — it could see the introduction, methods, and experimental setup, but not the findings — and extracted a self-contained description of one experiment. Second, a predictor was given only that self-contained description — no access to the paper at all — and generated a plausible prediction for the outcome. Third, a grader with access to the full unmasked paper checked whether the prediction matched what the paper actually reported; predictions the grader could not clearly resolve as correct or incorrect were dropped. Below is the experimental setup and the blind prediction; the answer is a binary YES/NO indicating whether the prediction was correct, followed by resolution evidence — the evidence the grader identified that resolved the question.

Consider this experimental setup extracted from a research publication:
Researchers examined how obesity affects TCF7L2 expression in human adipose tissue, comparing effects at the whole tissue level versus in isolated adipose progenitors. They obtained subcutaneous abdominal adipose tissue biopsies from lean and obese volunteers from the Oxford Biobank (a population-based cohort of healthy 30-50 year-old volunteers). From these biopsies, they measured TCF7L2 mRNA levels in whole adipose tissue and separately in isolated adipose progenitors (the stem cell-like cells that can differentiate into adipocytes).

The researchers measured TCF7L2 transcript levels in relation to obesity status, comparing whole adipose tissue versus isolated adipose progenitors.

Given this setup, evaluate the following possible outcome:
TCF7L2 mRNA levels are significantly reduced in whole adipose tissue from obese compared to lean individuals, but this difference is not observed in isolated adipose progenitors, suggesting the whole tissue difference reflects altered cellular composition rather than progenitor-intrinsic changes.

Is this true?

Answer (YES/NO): NO